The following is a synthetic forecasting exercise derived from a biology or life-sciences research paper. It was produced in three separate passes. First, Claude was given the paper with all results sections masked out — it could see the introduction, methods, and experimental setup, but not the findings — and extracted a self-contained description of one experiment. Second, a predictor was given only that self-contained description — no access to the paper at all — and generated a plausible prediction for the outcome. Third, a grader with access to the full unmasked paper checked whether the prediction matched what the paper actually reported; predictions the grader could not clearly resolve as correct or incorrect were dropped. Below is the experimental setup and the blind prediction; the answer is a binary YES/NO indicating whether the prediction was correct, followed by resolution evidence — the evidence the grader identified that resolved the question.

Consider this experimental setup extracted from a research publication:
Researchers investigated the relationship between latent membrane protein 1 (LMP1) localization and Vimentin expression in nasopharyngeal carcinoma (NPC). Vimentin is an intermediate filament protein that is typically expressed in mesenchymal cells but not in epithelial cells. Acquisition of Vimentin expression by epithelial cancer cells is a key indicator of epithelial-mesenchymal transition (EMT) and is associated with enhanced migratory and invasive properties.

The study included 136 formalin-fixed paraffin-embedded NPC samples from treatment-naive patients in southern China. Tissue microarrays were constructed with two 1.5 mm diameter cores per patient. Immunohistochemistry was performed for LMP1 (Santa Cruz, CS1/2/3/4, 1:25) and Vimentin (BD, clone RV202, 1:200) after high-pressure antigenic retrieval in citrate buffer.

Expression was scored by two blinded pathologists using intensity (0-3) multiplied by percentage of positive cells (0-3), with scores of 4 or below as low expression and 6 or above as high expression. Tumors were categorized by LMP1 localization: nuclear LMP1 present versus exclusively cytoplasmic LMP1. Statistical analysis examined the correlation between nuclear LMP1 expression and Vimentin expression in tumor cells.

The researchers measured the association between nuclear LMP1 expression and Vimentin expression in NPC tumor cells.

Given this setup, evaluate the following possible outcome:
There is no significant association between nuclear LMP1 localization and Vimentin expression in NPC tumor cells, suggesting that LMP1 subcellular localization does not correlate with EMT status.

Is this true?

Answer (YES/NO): NO